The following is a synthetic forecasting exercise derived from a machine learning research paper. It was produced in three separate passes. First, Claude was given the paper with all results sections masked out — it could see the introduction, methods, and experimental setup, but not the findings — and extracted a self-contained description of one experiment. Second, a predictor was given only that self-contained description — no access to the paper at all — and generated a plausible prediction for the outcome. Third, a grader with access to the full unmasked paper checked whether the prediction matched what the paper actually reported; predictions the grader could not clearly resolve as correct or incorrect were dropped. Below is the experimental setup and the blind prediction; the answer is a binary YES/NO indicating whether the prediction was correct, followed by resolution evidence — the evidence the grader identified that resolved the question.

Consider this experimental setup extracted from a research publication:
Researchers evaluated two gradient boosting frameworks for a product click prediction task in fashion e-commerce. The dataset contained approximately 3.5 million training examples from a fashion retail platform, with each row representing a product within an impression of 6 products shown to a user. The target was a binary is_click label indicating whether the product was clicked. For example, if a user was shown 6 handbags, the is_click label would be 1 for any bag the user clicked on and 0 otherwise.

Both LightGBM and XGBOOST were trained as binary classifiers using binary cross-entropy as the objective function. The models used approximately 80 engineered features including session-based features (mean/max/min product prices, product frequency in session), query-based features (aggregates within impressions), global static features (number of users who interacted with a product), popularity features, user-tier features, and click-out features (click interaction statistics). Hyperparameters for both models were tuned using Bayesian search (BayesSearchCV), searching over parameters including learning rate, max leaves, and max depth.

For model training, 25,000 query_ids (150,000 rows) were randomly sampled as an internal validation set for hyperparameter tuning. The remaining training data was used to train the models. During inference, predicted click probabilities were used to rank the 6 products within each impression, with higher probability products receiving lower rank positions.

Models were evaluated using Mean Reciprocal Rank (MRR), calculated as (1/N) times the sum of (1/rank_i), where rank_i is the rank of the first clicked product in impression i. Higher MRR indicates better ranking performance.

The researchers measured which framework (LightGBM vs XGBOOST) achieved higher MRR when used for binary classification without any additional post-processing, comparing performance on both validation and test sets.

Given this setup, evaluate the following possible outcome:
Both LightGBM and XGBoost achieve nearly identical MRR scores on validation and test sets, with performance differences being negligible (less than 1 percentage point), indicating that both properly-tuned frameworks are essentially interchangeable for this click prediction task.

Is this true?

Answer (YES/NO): NO